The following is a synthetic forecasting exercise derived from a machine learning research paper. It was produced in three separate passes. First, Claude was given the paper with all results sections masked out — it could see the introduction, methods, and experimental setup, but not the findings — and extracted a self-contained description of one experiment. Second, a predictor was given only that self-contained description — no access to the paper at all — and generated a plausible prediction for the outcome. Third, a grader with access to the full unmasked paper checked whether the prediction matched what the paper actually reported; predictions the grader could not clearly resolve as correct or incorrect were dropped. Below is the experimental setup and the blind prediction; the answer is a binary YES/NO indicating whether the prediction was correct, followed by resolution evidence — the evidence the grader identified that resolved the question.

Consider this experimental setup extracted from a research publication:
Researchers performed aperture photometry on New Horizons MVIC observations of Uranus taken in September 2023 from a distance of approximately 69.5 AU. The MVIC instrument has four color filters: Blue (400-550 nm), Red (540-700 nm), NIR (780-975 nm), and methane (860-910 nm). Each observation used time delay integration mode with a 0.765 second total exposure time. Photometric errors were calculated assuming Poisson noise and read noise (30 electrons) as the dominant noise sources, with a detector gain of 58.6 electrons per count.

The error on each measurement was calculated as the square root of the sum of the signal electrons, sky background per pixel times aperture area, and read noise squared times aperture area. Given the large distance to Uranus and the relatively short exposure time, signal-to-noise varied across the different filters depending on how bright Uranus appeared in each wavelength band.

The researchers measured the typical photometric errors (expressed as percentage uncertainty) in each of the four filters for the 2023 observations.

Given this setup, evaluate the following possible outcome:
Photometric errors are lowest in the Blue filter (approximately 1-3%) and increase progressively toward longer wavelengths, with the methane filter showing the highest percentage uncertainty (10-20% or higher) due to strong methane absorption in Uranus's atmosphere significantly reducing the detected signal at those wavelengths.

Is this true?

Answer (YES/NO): NO